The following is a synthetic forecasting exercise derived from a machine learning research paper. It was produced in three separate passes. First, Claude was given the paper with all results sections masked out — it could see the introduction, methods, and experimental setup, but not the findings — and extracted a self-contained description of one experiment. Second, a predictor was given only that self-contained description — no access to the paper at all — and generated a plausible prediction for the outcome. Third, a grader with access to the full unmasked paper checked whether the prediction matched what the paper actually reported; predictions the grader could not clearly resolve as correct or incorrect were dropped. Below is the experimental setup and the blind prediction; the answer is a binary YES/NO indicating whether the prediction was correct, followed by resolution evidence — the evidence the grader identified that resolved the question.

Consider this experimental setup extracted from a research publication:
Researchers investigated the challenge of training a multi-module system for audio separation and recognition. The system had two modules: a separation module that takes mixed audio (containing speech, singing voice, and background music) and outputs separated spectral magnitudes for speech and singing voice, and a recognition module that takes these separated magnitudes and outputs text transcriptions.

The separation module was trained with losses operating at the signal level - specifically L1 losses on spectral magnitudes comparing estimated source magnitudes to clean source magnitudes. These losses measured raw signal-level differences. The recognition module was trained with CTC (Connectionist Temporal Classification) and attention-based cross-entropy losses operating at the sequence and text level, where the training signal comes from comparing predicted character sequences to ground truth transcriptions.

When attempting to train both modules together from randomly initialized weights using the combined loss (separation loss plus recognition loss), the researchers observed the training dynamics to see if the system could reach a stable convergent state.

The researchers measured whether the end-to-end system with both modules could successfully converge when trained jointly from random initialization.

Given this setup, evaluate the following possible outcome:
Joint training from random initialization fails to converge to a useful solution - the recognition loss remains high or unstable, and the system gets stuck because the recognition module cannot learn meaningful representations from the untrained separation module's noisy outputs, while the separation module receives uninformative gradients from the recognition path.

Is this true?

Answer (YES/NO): YES